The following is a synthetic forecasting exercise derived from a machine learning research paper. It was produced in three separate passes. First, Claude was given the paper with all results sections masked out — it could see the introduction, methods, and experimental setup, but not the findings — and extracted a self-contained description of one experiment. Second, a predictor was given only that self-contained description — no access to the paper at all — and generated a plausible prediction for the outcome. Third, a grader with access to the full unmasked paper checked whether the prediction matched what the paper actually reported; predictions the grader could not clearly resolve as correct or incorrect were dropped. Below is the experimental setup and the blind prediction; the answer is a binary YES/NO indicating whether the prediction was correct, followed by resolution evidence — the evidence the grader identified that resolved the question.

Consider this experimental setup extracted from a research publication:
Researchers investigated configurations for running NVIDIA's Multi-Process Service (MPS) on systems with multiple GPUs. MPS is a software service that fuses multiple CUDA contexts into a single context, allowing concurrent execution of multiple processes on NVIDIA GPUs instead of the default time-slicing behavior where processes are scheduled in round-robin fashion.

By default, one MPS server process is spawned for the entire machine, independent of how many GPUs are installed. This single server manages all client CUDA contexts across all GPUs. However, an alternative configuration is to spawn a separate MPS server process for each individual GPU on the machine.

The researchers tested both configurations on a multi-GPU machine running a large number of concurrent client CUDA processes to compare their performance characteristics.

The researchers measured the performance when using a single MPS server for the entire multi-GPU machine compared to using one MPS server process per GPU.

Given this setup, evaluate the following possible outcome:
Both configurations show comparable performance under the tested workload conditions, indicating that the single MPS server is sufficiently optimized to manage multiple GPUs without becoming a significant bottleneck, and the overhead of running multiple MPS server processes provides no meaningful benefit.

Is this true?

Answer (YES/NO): NO